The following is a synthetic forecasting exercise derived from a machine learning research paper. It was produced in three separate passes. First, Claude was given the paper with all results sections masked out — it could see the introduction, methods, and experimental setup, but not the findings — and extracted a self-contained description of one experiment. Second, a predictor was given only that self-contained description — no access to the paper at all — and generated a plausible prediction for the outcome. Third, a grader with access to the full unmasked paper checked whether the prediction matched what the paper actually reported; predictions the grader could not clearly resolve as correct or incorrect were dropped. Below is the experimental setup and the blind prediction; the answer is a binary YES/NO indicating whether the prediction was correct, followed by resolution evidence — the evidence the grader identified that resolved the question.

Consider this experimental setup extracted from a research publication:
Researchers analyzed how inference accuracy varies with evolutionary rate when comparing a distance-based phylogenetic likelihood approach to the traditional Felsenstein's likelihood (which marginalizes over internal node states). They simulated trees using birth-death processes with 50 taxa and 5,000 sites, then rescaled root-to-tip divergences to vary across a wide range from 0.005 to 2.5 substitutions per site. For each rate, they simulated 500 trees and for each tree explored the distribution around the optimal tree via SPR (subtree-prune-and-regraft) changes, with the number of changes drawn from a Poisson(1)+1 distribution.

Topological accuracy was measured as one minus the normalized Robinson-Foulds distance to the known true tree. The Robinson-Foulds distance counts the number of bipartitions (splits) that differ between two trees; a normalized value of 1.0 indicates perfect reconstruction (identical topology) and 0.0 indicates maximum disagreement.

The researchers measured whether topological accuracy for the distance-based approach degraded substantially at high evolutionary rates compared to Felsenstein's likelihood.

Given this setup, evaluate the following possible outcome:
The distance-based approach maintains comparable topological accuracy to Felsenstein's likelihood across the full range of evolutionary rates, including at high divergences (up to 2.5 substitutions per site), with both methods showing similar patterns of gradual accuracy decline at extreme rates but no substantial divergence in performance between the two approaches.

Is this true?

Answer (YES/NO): YES